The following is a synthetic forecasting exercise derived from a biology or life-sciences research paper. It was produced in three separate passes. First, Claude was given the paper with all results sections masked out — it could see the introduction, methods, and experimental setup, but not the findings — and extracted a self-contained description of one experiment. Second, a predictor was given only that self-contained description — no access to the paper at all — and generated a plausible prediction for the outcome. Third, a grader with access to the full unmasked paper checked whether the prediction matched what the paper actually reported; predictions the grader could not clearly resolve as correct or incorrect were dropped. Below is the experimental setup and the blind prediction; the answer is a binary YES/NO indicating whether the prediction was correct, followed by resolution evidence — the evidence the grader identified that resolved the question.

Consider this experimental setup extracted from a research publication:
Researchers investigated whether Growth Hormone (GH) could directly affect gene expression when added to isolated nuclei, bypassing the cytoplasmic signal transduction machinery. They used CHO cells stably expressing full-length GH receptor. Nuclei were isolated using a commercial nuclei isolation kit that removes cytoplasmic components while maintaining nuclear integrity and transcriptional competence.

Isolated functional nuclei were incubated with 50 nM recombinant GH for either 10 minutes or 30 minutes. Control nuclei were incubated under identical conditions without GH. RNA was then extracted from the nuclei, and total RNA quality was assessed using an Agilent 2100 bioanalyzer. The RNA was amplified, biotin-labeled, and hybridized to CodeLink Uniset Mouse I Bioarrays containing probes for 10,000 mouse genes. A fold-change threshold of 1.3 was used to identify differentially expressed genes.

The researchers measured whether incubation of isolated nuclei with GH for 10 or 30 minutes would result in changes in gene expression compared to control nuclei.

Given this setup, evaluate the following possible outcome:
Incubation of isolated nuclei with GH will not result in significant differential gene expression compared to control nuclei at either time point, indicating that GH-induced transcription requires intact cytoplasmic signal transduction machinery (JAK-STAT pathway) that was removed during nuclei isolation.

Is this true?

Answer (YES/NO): NO